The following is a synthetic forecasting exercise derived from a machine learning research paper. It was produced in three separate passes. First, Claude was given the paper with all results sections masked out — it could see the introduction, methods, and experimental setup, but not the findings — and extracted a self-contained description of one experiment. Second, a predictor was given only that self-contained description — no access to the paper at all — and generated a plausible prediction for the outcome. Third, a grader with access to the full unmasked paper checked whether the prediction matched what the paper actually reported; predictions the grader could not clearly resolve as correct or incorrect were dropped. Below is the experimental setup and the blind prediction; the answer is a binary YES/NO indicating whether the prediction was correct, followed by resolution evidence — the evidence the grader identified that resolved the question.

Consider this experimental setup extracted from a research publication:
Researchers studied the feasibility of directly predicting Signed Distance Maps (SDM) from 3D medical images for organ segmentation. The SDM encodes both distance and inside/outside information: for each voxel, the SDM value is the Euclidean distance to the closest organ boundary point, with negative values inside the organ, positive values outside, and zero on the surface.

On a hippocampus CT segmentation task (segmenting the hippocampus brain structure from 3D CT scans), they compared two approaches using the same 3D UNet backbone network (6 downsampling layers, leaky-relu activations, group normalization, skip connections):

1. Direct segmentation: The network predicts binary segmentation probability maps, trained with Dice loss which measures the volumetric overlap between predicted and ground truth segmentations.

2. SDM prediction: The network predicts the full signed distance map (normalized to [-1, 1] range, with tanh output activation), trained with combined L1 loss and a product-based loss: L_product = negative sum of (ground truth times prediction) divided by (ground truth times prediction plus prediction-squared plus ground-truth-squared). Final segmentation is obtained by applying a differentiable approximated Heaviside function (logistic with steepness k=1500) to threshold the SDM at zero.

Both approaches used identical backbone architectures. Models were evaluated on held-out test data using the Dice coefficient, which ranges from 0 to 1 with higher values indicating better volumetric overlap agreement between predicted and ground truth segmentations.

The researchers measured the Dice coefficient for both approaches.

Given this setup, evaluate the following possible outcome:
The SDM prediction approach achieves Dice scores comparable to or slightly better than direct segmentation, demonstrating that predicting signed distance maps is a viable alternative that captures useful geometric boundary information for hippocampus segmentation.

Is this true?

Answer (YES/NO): NO